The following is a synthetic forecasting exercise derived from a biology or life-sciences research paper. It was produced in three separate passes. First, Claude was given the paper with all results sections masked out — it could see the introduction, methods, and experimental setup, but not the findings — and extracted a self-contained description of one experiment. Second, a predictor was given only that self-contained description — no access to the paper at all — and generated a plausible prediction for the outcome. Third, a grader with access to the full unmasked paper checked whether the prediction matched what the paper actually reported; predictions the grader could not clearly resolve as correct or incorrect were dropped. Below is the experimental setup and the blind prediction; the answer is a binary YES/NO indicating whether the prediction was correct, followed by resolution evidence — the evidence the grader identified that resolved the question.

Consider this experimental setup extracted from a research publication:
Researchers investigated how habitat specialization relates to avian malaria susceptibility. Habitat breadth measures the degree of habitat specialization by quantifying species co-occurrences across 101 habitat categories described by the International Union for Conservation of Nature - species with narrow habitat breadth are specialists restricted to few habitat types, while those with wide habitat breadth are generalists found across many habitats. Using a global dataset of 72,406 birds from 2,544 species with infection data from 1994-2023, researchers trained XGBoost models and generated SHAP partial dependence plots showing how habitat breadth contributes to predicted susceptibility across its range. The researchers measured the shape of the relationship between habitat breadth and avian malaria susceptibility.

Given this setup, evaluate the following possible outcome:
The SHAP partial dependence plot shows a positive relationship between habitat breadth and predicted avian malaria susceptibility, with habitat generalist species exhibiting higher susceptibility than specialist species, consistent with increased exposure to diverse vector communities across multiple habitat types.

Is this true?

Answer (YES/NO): NO